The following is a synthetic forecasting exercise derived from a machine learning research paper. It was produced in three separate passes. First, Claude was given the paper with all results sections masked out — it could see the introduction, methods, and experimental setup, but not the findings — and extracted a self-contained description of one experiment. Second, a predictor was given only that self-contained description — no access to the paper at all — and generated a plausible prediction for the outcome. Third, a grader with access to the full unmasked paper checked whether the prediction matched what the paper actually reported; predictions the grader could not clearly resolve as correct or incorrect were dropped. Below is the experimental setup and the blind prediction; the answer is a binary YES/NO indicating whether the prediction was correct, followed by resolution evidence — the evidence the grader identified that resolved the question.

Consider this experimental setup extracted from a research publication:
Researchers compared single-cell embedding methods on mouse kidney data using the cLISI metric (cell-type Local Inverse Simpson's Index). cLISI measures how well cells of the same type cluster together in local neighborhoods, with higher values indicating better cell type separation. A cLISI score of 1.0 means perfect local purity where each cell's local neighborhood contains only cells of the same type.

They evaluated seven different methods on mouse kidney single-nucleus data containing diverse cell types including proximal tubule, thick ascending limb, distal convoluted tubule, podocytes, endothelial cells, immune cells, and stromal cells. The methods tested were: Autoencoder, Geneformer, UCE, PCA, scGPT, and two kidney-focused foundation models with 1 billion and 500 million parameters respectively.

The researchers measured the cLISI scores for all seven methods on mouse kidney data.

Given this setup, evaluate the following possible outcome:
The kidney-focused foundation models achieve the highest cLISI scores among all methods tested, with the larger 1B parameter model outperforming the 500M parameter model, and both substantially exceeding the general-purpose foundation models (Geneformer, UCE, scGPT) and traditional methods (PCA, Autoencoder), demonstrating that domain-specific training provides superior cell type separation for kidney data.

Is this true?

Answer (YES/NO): NO